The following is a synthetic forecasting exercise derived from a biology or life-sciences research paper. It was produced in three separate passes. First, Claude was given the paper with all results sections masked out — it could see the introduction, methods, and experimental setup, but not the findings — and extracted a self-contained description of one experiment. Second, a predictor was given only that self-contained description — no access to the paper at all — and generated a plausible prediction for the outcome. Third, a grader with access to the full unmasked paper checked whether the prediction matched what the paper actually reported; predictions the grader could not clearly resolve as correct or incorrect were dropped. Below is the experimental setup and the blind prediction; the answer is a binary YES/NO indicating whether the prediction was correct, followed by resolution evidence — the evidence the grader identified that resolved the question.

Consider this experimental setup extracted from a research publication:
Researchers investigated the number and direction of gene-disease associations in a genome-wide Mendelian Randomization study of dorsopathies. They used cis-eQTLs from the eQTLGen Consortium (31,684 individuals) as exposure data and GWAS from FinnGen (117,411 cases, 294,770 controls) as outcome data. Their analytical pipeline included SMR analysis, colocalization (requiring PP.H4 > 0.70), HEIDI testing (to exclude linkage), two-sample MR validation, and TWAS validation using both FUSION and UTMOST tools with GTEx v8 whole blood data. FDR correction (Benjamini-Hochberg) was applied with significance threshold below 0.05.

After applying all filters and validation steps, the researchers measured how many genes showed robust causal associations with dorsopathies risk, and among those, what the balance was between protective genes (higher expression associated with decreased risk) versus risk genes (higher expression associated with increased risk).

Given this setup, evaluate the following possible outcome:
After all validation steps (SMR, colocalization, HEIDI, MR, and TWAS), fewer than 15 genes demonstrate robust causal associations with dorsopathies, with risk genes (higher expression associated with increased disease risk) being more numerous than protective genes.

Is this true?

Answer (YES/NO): NO